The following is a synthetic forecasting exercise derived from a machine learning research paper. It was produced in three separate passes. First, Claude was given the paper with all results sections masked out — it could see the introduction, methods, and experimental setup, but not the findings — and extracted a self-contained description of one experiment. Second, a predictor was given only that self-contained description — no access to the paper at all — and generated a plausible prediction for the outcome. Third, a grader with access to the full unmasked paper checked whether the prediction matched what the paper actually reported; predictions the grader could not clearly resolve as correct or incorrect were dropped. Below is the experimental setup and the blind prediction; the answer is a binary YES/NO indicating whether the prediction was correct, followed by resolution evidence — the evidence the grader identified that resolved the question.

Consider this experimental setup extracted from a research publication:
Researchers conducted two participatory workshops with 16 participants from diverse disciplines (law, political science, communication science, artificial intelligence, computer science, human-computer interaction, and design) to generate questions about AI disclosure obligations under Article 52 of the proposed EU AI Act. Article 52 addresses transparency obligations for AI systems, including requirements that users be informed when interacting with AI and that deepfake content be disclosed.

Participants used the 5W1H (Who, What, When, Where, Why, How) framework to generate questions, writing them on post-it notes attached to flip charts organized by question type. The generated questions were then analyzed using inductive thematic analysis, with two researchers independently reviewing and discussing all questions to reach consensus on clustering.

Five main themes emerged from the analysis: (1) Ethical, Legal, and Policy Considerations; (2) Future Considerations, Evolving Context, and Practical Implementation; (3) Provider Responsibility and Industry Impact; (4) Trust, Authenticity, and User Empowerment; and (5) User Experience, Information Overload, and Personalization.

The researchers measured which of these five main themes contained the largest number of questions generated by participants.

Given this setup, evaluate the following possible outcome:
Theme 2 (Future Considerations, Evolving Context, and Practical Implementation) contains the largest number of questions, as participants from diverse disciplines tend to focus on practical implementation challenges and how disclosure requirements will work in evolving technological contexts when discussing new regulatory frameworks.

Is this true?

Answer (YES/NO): NO